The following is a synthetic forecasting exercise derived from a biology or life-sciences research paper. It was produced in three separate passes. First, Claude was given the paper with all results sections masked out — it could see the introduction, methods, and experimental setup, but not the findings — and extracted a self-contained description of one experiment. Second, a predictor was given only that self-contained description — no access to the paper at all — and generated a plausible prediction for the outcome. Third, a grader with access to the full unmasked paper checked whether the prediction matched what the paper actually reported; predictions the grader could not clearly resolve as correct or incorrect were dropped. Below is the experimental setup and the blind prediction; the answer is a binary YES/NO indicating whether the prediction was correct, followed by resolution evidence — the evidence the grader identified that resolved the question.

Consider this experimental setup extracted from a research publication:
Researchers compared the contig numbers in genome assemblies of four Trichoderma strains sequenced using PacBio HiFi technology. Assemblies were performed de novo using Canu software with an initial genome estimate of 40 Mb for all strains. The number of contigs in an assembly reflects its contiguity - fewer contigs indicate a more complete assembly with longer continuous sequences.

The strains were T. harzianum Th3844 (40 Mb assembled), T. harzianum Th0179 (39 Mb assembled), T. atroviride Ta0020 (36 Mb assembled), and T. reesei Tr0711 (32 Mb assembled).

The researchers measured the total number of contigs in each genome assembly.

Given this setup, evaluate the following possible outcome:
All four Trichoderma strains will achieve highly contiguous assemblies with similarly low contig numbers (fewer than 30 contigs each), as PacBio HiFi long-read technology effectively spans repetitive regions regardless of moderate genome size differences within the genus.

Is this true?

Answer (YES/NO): NO